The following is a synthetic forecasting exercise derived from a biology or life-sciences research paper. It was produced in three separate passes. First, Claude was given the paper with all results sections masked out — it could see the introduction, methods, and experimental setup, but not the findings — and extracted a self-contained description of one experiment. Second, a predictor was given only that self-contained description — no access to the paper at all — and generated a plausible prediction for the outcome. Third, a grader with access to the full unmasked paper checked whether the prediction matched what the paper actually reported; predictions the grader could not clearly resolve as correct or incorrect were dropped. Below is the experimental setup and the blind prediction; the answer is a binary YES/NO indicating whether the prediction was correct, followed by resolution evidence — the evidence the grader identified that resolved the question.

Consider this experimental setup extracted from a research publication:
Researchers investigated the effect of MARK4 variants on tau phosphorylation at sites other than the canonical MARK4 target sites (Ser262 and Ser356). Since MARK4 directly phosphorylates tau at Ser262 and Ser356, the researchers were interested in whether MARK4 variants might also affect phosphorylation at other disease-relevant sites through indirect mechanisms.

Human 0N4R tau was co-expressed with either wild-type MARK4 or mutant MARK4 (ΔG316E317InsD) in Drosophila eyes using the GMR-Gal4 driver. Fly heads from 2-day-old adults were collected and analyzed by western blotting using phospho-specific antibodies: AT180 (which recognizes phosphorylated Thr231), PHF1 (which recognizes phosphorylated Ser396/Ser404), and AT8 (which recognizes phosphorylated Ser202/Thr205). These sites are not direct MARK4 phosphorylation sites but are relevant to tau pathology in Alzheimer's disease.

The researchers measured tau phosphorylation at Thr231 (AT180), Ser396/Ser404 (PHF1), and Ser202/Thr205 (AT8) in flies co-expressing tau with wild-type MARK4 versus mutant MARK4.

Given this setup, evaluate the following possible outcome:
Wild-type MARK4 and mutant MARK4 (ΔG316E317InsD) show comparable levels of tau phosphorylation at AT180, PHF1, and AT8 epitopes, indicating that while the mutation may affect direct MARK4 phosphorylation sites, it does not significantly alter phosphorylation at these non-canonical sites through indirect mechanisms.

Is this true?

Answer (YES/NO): NO